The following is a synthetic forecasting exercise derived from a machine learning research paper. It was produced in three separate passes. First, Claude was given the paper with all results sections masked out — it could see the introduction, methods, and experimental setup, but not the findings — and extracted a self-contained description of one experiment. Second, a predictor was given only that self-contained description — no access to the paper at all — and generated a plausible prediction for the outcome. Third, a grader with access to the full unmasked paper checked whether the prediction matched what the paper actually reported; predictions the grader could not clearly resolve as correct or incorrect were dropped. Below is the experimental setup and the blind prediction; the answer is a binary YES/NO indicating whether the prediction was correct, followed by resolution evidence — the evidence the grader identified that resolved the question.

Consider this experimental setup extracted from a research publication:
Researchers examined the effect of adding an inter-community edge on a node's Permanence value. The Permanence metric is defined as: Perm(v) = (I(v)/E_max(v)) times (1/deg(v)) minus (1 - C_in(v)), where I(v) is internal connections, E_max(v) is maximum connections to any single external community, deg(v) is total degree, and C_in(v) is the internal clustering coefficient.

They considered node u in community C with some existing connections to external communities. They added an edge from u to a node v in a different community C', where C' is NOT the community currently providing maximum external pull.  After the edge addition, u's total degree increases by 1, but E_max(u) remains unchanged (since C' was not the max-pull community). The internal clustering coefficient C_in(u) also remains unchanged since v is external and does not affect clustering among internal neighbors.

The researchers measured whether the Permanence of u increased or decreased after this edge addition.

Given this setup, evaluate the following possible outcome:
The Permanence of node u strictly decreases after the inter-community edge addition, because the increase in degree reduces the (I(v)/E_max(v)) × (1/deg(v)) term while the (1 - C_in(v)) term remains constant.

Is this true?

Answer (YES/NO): YES